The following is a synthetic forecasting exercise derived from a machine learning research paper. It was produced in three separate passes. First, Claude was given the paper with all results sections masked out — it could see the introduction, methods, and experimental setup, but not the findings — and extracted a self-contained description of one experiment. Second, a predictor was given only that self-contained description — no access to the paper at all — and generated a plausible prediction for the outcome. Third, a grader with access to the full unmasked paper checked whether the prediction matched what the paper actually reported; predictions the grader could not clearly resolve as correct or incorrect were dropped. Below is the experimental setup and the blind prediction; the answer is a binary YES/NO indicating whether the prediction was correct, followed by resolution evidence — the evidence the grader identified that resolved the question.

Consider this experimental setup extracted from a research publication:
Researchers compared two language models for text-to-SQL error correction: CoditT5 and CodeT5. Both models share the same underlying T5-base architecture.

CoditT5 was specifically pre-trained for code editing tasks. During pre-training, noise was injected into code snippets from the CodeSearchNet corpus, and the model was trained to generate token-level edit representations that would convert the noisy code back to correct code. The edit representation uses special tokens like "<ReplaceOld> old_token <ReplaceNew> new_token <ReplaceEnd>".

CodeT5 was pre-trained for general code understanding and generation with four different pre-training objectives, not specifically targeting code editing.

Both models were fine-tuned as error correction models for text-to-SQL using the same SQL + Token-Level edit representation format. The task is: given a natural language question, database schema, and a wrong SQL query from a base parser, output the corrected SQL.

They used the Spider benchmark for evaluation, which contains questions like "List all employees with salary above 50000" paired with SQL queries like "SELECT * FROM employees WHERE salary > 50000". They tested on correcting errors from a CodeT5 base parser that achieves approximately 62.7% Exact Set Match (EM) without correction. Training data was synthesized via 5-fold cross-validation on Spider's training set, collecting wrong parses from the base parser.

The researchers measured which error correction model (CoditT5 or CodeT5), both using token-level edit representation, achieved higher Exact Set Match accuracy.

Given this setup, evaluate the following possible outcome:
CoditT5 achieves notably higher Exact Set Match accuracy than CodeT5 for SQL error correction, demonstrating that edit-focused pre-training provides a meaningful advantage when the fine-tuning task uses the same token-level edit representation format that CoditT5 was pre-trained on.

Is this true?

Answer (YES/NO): NO